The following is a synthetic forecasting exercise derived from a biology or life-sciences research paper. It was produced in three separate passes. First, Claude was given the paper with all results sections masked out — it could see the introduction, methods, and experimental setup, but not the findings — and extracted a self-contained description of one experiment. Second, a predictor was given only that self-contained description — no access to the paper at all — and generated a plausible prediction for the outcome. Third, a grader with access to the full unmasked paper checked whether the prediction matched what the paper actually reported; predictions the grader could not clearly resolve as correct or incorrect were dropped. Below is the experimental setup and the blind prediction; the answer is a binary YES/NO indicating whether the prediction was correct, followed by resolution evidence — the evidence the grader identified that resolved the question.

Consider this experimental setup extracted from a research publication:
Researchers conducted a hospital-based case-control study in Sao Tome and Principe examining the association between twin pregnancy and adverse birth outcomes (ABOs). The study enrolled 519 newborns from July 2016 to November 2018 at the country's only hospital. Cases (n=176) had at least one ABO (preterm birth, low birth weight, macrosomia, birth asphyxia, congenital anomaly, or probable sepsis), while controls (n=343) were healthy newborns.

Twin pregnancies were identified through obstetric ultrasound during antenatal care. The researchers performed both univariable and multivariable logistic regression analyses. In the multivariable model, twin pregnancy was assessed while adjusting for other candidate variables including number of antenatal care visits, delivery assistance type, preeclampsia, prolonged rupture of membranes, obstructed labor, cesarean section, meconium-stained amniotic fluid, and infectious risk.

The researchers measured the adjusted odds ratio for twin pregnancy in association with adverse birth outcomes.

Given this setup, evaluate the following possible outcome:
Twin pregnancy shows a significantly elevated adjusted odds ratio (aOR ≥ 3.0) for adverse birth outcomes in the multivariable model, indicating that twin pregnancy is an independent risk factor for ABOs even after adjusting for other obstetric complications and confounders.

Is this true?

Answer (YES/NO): YES